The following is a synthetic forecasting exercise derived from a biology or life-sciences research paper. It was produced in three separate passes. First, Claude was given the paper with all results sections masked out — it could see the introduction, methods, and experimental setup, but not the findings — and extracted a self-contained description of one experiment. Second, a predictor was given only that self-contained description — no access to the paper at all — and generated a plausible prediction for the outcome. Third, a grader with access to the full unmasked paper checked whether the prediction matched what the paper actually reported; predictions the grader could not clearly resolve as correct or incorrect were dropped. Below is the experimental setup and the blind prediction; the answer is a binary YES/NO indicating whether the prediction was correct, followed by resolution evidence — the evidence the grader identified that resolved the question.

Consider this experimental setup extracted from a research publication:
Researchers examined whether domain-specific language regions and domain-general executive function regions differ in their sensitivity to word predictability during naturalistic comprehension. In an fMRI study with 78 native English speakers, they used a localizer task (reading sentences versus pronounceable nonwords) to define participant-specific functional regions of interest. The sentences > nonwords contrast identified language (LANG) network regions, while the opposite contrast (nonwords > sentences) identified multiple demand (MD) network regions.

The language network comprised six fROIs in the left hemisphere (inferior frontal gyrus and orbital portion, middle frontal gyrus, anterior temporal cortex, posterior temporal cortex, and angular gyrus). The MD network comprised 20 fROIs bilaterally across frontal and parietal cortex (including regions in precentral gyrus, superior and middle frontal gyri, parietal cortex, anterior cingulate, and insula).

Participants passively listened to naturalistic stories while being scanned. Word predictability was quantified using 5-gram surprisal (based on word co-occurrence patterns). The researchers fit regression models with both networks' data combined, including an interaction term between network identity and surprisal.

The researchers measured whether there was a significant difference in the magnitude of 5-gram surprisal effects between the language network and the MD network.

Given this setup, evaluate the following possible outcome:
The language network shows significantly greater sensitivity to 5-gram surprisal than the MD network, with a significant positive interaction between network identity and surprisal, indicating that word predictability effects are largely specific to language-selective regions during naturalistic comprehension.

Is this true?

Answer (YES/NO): YES